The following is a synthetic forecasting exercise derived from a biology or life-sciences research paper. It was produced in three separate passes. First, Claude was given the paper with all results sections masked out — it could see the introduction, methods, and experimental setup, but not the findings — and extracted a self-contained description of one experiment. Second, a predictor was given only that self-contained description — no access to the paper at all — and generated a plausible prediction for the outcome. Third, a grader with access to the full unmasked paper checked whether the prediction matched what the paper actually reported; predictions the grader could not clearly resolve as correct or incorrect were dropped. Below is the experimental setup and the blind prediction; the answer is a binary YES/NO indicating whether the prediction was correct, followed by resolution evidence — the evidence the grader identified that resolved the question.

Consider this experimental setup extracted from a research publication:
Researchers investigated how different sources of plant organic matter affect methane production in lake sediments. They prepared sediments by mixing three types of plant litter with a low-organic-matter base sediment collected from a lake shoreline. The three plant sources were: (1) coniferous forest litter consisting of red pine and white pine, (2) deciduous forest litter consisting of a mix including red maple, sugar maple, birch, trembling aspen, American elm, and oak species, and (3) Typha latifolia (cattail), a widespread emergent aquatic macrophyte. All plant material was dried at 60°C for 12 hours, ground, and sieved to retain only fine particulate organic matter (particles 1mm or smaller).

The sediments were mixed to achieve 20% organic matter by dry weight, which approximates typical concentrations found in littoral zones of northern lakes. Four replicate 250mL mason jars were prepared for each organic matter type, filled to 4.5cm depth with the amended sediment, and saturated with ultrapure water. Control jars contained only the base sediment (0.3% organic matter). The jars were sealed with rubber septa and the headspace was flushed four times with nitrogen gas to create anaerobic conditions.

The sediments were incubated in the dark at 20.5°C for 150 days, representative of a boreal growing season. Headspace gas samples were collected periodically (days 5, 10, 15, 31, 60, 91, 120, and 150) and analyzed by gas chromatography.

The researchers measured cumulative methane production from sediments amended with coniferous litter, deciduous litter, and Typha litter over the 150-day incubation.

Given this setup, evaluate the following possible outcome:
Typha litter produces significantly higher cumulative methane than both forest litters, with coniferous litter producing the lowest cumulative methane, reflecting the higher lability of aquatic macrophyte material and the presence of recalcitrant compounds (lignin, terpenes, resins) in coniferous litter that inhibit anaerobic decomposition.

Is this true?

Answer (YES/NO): NO